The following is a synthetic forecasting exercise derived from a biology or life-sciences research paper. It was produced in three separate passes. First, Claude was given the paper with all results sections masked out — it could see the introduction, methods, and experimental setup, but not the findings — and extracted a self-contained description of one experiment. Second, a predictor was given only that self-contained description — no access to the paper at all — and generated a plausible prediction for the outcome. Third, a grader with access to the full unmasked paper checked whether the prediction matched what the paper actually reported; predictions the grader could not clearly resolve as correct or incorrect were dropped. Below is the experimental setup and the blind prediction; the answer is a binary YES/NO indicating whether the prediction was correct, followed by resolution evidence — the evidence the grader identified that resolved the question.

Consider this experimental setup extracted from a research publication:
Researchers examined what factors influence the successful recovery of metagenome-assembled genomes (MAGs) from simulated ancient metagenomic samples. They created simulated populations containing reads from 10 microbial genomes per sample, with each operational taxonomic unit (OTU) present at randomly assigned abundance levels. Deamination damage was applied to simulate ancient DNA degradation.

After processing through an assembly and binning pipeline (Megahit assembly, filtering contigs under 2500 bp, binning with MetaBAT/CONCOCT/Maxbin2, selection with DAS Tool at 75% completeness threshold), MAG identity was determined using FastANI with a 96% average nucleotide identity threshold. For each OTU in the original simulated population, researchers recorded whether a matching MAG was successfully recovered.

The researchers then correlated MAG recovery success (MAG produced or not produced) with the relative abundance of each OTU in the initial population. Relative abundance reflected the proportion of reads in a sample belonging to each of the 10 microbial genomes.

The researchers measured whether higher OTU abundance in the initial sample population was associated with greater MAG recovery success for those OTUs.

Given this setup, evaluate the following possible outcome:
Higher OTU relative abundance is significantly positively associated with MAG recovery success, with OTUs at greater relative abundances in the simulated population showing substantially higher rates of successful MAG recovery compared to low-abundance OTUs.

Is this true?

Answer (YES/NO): YES